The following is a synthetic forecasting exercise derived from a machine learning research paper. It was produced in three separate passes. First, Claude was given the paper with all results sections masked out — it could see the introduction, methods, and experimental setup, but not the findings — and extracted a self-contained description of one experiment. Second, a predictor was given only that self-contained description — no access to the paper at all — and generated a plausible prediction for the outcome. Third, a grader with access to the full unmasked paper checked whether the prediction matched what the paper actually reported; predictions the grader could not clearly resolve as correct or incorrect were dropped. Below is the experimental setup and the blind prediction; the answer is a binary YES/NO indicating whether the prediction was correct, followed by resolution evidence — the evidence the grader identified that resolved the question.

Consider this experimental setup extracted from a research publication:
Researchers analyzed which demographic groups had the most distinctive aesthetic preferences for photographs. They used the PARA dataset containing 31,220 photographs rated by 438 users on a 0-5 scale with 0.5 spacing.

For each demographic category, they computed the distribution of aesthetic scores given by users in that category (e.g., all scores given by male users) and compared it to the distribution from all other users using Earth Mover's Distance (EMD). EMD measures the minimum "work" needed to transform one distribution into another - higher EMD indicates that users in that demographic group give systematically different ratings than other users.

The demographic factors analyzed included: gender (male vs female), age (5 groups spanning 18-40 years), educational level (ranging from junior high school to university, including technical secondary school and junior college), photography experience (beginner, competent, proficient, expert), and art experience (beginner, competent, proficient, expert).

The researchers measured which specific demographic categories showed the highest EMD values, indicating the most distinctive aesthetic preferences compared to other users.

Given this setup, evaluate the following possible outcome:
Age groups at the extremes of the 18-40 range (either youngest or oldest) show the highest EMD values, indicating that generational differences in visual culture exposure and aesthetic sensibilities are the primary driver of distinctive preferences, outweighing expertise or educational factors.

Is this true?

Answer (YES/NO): NO